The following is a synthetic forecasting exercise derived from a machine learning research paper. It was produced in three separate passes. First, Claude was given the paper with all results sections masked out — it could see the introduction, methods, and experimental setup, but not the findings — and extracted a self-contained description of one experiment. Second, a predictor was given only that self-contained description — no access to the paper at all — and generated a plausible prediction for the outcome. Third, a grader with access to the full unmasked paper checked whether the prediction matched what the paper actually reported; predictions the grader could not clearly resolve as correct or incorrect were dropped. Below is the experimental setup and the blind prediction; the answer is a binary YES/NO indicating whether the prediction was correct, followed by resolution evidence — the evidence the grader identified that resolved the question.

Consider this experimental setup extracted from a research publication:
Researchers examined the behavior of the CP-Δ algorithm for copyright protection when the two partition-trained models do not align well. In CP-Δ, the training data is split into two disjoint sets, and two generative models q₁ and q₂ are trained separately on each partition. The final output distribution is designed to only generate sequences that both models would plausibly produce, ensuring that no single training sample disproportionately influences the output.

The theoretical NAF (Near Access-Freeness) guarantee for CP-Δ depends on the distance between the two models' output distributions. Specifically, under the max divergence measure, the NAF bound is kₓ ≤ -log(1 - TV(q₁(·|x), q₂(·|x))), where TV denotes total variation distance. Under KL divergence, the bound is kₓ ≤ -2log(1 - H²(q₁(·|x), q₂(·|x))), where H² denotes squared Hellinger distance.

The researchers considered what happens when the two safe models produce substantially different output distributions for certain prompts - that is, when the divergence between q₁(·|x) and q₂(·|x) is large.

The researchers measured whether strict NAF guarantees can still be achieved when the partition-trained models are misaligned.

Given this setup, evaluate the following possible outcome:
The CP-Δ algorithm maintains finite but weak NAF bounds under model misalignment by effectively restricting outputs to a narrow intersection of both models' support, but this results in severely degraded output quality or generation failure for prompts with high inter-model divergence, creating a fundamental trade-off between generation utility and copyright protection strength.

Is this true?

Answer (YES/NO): NO